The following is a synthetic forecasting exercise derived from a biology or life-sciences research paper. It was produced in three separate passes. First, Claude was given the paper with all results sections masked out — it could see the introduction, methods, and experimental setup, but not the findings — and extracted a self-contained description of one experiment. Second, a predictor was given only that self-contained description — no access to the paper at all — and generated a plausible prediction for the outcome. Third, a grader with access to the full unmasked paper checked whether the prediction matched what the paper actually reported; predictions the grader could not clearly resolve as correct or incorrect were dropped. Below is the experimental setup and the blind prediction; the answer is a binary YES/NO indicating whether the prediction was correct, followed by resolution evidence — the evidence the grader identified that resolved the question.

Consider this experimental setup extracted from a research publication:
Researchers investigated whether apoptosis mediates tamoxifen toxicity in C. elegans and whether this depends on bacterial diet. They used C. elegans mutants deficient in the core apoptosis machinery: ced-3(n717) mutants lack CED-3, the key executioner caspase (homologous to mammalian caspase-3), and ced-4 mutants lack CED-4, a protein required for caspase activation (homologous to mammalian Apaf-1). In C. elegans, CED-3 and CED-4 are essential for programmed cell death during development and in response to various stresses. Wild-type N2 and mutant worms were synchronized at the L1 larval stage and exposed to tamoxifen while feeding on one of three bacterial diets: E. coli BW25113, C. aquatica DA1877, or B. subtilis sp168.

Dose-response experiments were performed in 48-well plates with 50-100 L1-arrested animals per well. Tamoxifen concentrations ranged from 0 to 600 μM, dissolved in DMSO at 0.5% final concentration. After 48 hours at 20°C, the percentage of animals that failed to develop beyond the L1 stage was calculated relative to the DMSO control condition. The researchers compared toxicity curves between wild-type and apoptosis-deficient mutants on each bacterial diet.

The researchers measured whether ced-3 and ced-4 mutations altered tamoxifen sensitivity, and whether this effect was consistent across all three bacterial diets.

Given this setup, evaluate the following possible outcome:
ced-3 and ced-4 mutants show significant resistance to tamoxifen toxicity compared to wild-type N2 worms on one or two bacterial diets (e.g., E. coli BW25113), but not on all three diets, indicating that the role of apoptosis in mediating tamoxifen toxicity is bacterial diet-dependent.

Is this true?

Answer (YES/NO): NO